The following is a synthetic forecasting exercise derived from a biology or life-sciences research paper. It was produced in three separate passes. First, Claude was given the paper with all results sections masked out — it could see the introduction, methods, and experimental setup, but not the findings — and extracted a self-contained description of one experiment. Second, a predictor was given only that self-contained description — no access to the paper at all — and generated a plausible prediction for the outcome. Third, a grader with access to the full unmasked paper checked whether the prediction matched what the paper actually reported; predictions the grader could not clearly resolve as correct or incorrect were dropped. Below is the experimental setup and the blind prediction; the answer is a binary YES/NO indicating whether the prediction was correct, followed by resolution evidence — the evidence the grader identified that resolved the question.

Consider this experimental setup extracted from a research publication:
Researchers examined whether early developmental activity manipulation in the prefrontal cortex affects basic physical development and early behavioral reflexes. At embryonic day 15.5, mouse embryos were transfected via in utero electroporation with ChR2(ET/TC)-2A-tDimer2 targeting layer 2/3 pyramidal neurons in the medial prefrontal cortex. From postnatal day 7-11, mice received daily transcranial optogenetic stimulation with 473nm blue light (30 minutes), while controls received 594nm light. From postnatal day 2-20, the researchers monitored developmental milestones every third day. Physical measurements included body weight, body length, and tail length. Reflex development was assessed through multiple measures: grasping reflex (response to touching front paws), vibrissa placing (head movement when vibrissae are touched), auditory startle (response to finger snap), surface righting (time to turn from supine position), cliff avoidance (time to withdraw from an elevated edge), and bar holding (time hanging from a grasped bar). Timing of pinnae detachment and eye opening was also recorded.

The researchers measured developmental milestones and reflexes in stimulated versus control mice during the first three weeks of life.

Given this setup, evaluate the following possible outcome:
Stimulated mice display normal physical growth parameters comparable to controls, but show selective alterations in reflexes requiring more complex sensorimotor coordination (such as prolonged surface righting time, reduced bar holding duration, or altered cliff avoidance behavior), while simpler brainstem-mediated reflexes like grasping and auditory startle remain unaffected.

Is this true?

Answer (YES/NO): NO